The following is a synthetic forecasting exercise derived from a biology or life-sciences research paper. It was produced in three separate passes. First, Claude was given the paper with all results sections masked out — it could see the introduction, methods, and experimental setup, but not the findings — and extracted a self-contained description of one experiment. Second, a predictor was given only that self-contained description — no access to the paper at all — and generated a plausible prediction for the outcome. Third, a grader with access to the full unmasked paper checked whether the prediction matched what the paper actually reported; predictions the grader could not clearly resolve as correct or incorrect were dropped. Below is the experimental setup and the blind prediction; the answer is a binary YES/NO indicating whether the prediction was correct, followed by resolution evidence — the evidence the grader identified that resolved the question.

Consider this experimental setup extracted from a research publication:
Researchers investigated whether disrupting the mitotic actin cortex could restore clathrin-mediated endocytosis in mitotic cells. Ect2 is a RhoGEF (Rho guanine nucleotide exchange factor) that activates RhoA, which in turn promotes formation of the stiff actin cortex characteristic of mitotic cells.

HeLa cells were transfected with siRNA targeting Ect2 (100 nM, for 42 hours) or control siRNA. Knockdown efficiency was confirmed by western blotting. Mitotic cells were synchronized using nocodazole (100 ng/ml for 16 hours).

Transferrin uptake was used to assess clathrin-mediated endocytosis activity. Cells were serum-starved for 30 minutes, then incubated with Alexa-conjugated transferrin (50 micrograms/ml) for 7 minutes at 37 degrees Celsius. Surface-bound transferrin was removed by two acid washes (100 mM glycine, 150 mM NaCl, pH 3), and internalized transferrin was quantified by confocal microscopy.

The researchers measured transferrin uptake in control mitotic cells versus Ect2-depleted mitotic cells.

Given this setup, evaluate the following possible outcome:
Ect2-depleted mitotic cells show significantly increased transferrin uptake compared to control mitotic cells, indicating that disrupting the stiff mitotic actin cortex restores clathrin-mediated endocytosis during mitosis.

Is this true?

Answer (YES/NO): YES